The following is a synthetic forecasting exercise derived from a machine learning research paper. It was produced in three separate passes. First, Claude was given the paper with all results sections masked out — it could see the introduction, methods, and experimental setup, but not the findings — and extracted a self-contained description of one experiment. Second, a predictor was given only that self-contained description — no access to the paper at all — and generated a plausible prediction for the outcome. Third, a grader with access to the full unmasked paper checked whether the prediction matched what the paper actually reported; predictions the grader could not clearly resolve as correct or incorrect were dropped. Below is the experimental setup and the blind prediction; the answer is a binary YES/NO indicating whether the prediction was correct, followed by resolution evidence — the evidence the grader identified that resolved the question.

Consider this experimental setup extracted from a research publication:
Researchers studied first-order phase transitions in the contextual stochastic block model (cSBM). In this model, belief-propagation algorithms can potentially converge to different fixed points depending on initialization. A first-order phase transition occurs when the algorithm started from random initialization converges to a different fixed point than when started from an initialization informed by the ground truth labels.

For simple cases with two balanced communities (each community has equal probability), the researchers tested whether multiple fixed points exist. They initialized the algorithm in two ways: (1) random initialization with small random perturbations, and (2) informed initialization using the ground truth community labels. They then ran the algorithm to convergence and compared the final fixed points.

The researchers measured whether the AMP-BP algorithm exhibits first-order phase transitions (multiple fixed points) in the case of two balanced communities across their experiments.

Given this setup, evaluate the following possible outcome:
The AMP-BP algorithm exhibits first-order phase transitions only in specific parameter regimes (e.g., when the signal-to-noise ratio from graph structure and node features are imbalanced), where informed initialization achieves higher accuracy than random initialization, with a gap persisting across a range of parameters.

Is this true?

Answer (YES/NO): NO